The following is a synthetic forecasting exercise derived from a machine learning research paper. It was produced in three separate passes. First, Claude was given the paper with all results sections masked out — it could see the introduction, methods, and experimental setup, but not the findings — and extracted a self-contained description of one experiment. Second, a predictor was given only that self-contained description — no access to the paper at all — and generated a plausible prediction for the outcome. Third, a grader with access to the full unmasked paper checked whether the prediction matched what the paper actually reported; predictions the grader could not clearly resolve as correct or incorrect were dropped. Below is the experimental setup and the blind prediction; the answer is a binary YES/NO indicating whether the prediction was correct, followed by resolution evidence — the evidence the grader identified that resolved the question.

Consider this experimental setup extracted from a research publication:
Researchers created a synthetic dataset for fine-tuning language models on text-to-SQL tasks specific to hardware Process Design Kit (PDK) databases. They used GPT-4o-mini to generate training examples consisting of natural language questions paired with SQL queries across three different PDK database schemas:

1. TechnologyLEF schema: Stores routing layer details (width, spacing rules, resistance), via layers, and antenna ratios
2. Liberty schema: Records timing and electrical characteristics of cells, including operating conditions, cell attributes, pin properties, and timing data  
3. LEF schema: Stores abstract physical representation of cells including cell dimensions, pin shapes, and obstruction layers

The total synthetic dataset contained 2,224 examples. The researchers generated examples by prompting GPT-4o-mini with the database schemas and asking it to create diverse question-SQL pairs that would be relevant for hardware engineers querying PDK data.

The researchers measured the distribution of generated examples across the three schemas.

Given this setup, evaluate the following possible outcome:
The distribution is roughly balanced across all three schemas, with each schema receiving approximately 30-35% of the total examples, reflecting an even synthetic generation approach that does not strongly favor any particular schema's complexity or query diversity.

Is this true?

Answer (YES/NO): NO